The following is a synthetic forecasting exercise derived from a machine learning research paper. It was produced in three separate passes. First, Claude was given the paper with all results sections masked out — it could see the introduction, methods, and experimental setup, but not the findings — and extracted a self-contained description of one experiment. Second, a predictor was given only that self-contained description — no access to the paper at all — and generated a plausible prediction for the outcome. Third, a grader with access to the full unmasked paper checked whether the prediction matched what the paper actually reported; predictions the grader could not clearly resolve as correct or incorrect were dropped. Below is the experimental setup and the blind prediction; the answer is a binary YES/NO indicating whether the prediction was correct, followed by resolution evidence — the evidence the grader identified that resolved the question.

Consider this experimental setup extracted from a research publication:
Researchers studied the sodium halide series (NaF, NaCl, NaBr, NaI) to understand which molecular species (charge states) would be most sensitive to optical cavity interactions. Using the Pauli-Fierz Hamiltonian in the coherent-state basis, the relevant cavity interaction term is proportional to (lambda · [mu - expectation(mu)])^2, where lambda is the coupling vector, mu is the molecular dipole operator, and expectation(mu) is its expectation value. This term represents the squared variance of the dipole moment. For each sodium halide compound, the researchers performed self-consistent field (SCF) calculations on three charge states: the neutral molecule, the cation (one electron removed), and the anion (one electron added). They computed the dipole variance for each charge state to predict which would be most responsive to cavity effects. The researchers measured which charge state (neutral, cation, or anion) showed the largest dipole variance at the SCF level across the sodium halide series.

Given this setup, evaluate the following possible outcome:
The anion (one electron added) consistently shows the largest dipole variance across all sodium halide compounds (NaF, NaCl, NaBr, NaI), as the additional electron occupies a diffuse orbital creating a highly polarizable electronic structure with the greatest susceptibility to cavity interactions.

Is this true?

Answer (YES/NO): YES